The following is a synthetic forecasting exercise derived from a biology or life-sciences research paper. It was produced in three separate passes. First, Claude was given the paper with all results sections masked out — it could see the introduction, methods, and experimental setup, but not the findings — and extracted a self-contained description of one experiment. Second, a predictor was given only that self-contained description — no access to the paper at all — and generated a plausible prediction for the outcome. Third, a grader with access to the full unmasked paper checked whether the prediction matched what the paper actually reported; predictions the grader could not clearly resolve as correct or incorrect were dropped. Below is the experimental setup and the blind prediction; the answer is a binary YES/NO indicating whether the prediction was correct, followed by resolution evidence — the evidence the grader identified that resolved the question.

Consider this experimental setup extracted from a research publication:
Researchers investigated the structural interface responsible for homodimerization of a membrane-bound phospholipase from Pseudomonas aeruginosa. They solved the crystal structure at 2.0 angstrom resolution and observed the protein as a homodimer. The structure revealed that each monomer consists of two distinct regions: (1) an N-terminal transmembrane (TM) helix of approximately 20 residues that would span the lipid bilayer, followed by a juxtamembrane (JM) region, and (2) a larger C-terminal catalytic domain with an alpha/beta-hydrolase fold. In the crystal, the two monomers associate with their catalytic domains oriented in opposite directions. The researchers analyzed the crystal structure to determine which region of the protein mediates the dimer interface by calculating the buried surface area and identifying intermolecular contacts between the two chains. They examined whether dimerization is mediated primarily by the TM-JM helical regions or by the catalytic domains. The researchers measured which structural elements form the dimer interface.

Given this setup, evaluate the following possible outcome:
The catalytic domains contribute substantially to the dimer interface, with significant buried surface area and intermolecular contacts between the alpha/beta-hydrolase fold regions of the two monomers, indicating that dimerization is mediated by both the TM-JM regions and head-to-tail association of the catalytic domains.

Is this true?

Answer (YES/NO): NO